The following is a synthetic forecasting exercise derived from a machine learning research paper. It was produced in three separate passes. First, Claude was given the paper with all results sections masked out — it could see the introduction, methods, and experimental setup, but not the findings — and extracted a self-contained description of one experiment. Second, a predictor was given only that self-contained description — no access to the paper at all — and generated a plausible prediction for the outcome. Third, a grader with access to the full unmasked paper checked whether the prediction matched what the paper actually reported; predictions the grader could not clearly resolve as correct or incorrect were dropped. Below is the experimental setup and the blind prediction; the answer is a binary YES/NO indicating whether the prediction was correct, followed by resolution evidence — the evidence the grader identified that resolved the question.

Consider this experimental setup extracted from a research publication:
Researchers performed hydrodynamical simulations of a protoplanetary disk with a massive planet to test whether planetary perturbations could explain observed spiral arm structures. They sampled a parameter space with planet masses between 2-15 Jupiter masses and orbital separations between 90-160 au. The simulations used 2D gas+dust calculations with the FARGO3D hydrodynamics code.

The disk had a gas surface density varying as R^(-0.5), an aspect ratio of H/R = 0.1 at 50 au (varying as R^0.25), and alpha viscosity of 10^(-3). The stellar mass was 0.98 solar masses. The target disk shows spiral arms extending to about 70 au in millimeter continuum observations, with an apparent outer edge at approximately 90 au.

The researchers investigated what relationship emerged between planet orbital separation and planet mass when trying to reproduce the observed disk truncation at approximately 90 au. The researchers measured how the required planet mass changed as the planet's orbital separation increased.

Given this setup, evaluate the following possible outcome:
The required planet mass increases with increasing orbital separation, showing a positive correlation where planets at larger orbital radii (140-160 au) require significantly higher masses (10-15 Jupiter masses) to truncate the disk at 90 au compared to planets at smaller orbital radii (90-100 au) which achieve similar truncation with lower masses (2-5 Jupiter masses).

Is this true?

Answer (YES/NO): NO